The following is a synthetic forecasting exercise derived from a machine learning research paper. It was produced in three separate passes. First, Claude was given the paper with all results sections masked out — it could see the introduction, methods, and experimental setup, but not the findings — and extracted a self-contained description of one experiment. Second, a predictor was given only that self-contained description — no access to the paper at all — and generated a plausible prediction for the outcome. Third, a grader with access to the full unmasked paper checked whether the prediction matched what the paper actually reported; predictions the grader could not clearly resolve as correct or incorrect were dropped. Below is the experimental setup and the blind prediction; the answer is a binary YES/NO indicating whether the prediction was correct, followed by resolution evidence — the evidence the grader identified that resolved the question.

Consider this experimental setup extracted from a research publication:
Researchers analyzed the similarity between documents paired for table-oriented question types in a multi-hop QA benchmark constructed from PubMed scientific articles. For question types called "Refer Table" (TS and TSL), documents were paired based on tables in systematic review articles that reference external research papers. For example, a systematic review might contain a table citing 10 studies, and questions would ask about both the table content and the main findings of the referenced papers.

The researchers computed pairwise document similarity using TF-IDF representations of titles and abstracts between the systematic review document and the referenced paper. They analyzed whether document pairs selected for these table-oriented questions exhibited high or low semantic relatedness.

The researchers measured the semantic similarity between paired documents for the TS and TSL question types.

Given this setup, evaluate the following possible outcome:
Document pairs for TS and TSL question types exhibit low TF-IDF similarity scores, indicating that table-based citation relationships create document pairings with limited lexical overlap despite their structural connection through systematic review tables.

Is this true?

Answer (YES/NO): NO